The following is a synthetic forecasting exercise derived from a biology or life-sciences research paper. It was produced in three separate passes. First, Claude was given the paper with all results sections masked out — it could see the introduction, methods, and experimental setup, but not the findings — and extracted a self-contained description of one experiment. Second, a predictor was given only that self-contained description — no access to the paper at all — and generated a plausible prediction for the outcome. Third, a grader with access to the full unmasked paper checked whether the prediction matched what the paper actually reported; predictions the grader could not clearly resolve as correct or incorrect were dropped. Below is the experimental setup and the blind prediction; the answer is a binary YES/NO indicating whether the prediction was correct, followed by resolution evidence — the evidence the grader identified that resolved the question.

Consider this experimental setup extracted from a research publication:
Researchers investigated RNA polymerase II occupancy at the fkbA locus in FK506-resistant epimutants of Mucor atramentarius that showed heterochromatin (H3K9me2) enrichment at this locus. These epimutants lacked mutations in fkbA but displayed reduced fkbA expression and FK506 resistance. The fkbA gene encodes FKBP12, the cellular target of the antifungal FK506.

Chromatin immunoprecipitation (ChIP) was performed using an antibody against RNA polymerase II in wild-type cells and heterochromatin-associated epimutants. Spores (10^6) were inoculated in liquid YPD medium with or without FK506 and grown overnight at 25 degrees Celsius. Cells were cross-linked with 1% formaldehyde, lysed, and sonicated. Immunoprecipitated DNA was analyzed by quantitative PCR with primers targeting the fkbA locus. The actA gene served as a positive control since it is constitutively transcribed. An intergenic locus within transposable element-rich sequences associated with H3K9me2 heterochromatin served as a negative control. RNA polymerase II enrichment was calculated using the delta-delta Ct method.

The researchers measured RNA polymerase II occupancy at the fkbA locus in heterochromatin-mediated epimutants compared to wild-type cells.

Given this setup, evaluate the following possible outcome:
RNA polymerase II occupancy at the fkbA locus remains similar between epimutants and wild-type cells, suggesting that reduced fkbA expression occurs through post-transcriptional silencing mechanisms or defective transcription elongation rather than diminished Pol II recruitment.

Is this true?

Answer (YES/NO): NO